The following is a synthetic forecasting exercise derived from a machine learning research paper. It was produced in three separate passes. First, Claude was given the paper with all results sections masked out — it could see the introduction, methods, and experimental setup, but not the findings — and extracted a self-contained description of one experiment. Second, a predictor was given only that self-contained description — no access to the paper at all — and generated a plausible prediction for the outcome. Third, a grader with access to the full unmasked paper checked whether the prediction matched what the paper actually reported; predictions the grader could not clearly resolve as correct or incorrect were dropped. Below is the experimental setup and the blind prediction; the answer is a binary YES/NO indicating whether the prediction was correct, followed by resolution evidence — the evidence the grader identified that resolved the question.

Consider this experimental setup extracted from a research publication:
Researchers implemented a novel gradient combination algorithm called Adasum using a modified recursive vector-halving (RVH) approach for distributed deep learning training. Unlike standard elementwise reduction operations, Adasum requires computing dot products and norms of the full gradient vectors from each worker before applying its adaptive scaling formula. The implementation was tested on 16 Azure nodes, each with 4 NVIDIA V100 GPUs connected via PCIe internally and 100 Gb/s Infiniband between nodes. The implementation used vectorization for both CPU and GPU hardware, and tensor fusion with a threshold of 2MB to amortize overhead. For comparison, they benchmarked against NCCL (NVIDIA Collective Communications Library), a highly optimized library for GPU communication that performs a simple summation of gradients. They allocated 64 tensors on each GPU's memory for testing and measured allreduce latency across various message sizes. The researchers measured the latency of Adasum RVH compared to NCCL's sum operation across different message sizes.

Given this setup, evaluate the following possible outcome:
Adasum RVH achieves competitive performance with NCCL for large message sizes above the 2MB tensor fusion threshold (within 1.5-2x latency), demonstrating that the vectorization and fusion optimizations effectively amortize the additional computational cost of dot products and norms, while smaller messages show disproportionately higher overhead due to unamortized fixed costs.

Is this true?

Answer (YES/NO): NO